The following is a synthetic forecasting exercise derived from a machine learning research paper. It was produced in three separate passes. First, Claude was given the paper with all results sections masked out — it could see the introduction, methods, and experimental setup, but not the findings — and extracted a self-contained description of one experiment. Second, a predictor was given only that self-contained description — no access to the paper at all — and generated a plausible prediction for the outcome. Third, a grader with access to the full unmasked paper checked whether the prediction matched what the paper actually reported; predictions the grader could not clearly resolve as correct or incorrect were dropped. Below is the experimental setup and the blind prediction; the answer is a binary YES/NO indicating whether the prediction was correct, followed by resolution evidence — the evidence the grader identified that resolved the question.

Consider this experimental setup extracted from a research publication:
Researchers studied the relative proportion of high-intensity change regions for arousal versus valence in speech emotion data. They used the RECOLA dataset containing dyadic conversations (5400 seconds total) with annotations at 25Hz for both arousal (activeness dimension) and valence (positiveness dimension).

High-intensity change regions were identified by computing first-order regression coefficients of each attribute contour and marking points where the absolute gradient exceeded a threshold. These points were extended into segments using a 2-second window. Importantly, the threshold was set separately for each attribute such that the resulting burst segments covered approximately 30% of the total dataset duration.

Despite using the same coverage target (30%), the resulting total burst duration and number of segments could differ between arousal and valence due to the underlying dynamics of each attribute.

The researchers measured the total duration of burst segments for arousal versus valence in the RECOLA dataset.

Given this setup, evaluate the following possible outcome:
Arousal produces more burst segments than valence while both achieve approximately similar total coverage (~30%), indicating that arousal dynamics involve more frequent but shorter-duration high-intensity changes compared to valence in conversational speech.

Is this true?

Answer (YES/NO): NO